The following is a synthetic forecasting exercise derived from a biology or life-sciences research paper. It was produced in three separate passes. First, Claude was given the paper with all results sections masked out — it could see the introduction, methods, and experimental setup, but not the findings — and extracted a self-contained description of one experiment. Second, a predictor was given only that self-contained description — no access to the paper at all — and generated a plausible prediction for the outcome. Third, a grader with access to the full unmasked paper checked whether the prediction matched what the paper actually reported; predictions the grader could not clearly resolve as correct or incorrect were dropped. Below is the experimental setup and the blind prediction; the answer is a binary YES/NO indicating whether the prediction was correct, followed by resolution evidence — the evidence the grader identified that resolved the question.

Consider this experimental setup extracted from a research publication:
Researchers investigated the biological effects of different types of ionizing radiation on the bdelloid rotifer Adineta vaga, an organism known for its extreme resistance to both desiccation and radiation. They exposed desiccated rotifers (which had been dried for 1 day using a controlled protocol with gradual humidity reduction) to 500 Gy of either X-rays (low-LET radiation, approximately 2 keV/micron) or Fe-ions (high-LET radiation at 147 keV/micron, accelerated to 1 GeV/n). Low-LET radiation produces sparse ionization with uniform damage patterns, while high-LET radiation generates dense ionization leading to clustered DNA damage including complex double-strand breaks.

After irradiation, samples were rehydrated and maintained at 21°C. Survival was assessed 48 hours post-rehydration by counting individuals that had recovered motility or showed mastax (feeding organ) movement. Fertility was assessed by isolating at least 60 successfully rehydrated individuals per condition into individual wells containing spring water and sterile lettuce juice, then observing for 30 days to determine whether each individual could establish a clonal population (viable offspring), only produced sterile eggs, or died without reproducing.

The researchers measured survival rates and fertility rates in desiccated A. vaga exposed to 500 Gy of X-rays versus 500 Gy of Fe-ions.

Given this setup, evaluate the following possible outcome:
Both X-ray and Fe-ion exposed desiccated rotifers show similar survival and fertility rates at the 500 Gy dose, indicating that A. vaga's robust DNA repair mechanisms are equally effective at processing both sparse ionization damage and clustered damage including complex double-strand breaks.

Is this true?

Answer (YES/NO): NO